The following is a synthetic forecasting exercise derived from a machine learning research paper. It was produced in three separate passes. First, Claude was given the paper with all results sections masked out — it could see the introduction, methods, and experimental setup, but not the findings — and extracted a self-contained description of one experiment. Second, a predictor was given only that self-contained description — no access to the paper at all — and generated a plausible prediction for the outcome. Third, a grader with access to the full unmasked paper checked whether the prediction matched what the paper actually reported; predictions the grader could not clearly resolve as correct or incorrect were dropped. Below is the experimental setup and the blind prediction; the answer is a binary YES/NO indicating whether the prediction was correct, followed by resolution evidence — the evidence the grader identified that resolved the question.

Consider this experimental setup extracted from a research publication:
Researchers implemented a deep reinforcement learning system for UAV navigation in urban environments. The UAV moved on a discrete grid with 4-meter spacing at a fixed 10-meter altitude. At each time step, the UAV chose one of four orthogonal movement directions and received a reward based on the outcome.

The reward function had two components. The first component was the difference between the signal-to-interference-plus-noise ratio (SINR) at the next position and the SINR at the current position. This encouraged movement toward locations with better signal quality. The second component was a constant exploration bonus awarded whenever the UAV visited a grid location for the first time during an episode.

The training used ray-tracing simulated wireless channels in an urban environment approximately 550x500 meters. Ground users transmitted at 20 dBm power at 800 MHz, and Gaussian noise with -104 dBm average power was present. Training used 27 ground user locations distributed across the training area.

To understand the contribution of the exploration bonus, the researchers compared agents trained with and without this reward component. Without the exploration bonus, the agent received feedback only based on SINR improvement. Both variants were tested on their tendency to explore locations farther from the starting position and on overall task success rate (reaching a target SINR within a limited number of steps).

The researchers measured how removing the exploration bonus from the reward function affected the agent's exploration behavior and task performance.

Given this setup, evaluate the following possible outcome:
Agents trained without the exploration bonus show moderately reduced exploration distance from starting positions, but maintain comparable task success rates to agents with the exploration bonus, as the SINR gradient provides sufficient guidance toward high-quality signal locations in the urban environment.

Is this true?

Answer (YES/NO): NO